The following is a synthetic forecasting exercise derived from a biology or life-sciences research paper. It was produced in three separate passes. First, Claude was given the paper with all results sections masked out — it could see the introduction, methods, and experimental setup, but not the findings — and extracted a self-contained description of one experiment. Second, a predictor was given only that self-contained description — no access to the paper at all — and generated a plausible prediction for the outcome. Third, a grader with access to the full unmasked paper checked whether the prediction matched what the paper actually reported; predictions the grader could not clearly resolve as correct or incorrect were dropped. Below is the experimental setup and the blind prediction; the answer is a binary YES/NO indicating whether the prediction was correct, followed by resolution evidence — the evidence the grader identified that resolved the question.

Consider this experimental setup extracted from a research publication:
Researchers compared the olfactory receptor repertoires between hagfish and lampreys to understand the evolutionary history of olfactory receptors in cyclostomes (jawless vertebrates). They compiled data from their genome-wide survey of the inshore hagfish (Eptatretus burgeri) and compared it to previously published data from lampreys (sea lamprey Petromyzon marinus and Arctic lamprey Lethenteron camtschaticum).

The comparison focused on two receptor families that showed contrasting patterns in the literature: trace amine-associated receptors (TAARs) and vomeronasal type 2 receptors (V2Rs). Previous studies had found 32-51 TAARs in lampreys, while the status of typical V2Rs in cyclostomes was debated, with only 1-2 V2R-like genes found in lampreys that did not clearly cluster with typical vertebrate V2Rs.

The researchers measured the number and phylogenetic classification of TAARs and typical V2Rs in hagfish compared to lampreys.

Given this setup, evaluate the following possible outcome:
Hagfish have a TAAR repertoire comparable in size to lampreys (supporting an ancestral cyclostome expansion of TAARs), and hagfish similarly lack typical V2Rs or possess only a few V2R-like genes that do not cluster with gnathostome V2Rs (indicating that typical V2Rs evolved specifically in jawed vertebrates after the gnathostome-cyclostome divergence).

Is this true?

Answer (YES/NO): NO